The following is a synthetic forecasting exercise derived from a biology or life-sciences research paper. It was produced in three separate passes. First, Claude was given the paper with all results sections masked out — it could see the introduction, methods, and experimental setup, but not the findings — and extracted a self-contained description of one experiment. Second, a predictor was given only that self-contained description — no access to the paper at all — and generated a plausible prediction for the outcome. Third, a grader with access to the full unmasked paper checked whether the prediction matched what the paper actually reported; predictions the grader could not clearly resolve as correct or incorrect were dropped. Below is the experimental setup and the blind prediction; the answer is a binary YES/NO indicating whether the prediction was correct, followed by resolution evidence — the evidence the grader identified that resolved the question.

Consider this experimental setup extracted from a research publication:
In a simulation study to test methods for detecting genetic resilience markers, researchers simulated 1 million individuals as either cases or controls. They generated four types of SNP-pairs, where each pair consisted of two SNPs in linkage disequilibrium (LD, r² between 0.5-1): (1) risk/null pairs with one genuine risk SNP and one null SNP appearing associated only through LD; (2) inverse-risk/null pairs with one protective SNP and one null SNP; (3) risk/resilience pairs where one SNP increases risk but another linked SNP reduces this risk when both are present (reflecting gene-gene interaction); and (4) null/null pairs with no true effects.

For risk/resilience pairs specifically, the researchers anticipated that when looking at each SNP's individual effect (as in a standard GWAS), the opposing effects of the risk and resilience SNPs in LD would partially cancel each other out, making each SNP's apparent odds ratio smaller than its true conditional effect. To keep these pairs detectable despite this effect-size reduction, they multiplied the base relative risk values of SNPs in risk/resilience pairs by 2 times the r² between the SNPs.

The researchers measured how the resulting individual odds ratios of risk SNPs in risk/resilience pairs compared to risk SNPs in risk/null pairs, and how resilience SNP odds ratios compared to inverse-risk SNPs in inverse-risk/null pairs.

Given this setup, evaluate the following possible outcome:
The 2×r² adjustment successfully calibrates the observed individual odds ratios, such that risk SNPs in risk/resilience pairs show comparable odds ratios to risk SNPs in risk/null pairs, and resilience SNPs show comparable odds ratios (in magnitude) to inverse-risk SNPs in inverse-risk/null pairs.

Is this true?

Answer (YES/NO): NO